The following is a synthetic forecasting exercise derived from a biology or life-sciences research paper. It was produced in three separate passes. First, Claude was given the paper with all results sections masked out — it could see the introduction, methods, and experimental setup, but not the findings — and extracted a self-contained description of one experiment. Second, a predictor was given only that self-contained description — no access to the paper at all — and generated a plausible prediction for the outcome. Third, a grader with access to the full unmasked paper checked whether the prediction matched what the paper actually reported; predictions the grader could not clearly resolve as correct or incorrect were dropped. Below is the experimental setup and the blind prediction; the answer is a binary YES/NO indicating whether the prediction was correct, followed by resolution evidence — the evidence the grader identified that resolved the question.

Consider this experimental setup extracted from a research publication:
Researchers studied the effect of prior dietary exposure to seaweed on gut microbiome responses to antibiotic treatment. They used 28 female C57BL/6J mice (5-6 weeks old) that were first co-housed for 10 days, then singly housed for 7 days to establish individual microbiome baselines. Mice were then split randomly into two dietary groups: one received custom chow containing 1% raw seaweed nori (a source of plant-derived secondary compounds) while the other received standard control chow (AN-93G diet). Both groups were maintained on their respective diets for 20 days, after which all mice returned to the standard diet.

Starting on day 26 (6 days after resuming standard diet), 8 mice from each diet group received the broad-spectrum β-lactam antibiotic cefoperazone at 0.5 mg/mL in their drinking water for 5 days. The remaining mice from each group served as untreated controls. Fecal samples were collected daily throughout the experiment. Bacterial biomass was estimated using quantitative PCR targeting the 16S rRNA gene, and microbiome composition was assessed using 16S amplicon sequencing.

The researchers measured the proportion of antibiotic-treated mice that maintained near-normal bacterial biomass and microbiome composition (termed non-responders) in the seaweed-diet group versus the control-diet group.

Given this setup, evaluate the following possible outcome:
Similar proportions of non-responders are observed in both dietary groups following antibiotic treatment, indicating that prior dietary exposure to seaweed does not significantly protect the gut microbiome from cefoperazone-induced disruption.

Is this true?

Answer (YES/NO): YES